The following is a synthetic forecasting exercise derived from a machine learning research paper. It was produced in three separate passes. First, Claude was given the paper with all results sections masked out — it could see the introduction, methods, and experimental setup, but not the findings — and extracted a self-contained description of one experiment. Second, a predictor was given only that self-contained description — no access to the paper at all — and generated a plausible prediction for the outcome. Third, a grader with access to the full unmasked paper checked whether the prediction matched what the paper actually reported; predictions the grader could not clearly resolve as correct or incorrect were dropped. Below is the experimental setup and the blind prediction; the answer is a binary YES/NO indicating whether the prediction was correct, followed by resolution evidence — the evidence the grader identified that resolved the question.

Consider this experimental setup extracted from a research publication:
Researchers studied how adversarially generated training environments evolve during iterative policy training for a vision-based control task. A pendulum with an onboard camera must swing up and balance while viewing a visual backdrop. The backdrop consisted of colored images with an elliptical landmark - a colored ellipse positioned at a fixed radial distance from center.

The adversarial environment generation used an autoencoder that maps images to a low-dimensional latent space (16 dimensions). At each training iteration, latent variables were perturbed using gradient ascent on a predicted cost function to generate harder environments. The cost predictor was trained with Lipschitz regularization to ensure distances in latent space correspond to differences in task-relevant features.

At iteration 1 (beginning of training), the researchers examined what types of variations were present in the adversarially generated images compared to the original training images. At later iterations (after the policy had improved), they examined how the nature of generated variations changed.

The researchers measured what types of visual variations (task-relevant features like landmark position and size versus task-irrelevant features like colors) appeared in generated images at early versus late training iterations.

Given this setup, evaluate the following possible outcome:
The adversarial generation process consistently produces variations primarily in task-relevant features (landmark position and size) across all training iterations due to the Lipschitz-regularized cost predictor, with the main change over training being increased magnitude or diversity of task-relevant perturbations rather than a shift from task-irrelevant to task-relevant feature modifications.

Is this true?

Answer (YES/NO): NO